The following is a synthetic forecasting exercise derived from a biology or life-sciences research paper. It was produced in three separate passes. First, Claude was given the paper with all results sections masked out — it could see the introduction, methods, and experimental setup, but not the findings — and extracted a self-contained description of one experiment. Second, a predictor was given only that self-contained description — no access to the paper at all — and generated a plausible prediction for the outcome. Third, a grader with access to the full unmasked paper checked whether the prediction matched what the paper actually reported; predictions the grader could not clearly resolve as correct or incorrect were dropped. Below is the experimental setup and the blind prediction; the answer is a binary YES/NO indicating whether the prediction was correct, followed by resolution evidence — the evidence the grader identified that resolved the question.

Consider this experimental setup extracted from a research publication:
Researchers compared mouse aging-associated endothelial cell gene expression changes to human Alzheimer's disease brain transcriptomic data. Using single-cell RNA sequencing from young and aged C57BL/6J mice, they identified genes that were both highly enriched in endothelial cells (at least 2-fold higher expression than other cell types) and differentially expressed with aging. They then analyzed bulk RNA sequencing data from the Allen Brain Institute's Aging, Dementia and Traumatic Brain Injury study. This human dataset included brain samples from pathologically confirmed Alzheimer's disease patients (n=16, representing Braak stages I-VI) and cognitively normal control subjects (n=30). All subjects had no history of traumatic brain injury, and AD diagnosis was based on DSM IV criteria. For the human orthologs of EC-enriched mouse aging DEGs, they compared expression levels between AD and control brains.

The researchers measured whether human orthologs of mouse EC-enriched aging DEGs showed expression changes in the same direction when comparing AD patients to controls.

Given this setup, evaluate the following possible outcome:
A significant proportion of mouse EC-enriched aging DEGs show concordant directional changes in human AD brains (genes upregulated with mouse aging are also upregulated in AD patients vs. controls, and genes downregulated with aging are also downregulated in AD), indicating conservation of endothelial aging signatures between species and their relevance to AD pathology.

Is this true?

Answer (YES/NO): NO